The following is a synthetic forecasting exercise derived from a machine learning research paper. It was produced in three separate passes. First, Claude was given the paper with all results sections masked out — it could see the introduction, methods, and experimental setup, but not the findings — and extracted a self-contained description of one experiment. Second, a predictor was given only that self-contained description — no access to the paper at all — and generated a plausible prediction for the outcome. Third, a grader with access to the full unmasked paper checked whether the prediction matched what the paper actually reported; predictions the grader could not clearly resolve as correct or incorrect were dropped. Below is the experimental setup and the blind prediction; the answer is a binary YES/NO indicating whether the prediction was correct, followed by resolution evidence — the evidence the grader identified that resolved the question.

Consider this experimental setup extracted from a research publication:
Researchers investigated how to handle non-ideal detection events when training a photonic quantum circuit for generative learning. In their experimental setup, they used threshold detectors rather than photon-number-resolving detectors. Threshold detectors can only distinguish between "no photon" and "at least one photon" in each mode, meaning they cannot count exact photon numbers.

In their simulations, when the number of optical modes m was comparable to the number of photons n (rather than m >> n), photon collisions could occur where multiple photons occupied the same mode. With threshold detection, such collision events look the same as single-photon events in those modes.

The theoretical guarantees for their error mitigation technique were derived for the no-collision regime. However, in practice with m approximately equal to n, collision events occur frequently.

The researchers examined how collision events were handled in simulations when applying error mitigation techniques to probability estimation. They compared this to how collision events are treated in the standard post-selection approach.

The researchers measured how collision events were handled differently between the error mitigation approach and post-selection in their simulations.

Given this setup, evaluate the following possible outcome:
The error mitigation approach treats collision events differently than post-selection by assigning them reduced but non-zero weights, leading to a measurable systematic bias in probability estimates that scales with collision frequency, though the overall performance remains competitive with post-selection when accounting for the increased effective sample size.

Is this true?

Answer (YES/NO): NO